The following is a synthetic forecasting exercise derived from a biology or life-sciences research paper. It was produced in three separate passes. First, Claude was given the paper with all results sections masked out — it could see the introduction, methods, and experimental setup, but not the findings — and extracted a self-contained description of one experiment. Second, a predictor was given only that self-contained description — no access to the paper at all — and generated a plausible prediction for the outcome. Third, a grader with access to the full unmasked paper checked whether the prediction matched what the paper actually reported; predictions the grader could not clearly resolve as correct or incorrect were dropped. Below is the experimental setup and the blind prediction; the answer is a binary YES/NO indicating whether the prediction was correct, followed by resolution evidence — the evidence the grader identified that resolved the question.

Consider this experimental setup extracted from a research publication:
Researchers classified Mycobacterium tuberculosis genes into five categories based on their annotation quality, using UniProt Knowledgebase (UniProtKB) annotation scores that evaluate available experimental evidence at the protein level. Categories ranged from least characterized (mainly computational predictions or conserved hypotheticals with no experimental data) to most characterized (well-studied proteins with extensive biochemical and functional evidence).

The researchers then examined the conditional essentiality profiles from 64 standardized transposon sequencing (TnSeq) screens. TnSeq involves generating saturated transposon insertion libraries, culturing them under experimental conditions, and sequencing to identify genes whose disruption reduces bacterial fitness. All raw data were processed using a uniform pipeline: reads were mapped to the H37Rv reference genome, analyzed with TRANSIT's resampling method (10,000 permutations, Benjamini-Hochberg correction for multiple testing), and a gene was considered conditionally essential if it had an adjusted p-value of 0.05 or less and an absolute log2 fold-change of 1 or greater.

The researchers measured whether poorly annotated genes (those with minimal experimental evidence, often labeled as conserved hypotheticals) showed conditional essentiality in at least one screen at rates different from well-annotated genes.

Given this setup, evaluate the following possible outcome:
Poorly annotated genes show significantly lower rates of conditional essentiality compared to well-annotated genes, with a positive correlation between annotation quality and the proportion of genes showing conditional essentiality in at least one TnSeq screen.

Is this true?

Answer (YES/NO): NO